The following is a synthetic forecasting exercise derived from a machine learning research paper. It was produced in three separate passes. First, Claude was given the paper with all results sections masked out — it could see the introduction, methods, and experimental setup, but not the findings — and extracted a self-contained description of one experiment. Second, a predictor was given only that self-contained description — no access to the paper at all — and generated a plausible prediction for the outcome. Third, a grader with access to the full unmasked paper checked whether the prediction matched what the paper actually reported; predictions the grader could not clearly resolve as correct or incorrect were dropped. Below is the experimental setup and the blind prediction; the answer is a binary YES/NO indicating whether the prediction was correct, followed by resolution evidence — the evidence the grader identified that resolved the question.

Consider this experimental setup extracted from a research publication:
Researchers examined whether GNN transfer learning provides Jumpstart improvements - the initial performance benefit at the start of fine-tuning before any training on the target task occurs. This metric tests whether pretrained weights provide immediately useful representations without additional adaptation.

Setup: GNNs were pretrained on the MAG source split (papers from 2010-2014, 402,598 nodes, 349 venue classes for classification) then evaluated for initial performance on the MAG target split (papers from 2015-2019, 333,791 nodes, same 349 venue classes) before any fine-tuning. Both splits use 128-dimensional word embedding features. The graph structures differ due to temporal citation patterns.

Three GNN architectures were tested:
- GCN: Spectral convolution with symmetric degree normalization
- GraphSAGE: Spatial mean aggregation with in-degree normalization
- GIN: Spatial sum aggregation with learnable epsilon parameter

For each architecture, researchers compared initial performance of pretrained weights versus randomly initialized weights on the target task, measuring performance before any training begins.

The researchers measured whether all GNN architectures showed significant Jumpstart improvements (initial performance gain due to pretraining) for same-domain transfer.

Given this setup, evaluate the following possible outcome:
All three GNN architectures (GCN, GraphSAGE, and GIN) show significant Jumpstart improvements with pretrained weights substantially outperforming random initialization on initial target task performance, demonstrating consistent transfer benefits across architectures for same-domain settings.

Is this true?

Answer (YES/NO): NO